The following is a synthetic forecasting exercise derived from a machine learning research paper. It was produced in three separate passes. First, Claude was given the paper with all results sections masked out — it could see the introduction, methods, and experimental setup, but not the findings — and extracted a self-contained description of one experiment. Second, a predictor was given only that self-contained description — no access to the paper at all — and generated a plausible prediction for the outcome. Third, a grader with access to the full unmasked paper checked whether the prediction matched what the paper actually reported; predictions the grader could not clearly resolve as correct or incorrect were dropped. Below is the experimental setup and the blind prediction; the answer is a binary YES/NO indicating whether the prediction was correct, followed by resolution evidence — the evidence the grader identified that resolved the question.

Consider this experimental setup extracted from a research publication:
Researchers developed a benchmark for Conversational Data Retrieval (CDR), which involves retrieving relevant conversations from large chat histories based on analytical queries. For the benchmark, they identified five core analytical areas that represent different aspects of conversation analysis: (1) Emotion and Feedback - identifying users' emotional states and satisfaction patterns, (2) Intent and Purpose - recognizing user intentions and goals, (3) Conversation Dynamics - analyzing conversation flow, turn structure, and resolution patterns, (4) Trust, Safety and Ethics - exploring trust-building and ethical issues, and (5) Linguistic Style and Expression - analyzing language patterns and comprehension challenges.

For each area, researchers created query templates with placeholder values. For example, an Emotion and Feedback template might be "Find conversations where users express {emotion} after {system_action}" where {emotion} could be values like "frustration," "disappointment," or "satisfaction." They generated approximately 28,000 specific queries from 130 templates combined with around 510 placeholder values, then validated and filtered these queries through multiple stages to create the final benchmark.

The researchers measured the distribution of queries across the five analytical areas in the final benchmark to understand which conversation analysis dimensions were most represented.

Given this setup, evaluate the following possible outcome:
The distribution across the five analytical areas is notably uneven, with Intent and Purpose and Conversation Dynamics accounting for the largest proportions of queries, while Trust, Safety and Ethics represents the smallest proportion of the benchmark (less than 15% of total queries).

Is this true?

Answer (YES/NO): NO